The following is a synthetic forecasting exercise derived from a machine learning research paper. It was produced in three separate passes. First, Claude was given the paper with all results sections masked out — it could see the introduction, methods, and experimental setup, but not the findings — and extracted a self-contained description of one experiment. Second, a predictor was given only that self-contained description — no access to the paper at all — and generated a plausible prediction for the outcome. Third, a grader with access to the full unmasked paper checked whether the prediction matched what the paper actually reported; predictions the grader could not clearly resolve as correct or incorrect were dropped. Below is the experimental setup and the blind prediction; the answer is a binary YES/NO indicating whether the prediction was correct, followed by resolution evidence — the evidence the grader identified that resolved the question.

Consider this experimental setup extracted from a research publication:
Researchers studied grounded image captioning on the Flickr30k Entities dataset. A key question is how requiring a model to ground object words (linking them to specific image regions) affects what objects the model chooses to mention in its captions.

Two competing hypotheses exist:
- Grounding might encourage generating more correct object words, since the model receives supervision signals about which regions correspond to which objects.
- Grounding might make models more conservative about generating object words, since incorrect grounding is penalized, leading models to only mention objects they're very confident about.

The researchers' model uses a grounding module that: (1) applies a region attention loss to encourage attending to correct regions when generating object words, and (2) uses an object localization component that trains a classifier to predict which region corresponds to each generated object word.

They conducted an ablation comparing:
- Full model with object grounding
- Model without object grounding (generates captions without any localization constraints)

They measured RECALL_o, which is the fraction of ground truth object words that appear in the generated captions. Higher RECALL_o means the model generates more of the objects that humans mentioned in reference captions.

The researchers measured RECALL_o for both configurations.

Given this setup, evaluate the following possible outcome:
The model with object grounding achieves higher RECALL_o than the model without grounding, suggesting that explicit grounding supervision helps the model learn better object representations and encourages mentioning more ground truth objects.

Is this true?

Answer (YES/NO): YES